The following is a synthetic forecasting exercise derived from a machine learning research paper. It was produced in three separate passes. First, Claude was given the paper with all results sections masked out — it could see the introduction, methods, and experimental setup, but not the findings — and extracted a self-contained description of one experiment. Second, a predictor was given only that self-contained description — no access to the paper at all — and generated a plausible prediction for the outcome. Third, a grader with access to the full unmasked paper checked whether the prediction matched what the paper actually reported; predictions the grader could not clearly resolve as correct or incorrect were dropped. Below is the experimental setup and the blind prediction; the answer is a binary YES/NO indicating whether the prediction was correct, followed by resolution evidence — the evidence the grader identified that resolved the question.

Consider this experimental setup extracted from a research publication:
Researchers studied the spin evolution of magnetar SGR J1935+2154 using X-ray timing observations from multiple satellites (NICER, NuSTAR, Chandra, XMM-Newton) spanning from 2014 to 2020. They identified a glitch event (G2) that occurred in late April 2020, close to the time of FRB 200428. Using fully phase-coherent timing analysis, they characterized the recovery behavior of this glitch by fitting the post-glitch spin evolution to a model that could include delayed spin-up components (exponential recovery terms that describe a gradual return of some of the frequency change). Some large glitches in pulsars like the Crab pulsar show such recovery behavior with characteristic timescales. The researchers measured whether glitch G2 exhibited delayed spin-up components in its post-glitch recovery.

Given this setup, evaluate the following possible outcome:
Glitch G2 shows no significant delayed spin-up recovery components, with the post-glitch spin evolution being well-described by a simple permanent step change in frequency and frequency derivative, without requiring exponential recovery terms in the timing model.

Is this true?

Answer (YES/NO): NO